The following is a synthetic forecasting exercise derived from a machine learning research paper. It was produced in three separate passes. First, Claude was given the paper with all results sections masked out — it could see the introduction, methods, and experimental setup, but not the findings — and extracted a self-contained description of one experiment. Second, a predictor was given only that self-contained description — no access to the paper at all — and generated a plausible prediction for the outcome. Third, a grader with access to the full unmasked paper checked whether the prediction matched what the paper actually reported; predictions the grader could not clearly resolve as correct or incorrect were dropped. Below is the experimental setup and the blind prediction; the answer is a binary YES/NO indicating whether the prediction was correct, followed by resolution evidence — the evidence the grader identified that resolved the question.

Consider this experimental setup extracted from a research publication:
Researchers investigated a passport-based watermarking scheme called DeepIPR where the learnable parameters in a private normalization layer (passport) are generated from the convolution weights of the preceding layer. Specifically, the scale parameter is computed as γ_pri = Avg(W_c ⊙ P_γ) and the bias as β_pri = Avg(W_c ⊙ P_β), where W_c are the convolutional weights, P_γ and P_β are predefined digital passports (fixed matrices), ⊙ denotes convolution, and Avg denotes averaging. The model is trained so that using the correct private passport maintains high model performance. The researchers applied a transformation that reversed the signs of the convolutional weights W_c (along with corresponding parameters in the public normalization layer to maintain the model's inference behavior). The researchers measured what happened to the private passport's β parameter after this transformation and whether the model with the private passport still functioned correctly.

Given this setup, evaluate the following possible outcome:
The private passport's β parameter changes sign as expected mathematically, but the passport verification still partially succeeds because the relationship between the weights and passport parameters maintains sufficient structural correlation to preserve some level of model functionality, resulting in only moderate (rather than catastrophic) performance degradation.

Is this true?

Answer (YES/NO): NO